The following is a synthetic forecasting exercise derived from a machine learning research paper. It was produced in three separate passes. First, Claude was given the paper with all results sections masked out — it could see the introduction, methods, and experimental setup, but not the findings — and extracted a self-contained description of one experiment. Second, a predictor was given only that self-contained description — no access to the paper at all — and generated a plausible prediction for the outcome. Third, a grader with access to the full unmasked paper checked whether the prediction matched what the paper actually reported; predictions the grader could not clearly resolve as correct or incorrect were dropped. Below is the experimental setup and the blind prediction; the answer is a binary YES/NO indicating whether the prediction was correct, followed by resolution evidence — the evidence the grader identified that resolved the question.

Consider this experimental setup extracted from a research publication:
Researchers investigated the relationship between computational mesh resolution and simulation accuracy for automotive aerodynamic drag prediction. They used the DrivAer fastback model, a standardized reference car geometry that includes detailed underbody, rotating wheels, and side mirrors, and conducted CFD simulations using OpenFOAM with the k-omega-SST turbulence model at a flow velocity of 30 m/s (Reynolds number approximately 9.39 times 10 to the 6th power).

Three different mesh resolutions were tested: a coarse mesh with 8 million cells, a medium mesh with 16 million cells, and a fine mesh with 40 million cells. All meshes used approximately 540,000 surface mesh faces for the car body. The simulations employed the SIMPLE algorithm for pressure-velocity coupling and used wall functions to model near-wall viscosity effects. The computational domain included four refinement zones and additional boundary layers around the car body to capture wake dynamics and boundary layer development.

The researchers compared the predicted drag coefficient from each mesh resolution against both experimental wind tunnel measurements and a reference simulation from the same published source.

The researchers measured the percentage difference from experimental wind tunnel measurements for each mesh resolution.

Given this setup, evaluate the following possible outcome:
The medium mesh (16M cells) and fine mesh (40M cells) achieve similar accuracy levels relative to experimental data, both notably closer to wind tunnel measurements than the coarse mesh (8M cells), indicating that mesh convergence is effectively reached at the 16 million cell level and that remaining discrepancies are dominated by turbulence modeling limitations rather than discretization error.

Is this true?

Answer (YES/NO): NO